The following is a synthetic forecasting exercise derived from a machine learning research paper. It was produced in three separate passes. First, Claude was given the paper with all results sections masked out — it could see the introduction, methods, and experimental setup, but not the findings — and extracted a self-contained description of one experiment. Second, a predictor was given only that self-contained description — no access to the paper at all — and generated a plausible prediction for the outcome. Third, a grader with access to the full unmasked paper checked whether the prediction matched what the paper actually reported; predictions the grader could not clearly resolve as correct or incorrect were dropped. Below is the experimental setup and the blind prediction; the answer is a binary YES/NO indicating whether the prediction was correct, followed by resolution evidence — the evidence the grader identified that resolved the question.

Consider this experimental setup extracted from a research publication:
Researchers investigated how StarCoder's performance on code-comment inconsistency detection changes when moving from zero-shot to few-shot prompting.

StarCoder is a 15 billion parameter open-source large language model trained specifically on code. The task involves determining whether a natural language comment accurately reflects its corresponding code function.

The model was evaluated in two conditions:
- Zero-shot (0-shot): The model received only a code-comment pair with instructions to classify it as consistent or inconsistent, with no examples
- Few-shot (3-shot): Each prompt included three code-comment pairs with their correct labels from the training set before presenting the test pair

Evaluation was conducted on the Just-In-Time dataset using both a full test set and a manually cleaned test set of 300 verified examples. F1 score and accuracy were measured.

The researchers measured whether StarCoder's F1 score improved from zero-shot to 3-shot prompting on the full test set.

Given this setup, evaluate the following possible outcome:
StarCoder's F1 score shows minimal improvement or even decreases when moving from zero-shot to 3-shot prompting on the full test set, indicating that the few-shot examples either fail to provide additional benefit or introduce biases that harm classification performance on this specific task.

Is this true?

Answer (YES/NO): YES